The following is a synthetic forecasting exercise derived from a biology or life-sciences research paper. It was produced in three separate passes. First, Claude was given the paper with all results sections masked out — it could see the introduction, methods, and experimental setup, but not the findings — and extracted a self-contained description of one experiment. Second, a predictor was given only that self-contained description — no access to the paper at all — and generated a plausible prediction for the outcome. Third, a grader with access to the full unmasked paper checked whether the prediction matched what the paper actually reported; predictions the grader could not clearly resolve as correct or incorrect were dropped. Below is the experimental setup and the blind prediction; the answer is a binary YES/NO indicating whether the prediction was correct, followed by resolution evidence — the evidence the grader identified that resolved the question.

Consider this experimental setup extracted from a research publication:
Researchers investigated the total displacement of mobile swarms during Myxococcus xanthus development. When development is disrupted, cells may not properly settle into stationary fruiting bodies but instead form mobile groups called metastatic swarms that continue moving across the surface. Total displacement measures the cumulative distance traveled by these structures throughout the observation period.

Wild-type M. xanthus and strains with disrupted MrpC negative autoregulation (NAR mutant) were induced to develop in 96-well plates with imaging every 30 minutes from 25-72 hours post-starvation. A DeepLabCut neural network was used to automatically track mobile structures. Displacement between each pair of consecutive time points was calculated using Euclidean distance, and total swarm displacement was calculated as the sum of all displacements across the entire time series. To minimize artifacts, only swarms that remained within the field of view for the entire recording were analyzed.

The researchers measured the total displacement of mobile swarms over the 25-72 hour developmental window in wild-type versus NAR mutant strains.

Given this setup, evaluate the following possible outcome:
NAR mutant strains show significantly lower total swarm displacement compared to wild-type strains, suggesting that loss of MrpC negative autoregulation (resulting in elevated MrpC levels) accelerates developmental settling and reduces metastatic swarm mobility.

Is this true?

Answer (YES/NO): NO